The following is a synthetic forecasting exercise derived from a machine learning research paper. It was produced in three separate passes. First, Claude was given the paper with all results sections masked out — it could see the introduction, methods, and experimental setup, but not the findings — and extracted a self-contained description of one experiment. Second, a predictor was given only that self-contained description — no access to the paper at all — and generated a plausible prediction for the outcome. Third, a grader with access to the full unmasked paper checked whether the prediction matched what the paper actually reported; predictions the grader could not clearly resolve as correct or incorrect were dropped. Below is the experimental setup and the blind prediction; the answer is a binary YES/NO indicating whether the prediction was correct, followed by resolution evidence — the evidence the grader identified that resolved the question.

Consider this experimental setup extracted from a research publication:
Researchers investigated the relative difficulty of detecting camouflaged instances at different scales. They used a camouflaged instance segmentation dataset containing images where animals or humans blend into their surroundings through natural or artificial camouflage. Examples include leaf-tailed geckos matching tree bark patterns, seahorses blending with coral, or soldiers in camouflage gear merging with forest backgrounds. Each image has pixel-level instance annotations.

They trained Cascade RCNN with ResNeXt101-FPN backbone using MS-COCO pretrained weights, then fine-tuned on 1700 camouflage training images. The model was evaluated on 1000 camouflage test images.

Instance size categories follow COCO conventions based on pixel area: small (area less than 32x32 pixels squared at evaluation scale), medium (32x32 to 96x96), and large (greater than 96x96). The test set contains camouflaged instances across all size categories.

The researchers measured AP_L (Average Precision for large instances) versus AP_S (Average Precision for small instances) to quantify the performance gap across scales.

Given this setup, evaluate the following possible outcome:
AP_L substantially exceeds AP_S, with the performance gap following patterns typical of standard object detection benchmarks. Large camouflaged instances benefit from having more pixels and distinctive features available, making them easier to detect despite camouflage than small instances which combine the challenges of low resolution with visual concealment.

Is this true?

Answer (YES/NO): YES